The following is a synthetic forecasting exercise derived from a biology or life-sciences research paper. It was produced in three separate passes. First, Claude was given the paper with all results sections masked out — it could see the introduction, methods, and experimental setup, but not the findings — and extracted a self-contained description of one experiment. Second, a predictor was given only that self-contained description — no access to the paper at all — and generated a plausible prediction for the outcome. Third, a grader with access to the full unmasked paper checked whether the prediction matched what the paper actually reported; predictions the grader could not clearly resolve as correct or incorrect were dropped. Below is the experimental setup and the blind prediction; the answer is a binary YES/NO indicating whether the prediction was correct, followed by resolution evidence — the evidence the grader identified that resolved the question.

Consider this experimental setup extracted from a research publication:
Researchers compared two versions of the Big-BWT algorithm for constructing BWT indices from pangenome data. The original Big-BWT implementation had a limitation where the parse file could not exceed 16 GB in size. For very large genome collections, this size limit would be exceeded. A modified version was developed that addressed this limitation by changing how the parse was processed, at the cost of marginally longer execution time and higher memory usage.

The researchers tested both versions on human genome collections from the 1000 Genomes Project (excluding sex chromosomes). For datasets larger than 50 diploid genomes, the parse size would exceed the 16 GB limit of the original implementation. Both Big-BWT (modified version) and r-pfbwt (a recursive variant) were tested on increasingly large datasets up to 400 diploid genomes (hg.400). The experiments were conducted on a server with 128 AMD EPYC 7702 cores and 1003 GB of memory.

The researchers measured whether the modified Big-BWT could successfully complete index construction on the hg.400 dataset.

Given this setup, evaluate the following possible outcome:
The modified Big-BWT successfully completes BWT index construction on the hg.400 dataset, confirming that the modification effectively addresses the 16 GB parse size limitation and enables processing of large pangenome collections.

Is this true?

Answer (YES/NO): NO